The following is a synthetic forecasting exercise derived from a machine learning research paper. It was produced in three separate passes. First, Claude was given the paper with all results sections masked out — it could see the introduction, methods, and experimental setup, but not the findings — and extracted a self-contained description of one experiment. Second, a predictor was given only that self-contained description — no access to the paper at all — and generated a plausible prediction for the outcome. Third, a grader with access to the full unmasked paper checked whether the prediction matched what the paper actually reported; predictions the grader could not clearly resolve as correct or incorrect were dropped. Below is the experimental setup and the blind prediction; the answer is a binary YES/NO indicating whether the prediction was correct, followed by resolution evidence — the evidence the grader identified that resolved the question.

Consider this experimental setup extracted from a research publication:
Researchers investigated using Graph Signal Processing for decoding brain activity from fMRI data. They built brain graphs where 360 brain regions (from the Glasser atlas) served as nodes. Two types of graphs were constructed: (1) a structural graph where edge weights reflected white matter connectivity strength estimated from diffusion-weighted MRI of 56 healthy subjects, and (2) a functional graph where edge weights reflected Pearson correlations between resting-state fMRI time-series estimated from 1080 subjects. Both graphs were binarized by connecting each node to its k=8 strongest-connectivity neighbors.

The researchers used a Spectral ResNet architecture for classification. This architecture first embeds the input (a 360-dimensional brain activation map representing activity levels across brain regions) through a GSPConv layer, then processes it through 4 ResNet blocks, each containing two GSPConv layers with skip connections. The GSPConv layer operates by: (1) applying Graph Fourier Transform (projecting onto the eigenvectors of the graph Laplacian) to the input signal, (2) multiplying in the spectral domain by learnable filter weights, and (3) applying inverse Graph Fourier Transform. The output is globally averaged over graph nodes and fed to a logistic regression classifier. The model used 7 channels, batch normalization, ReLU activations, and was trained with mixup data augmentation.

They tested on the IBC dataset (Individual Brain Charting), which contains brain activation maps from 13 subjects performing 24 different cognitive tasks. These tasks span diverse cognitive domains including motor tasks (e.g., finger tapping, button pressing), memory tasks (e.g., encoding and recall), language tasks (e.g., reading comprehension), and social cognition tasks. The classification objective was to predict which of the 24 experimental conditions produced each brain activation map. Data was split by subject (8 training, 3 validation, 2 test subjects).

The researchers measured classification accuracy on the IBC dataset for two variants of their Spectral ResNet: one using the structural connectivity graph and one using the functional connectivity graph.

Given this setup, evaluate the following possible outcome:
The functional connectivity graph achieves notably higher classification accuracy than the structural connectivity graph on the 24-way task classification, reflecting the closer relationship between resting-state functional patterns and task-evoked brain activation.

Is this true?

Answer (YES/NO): YES